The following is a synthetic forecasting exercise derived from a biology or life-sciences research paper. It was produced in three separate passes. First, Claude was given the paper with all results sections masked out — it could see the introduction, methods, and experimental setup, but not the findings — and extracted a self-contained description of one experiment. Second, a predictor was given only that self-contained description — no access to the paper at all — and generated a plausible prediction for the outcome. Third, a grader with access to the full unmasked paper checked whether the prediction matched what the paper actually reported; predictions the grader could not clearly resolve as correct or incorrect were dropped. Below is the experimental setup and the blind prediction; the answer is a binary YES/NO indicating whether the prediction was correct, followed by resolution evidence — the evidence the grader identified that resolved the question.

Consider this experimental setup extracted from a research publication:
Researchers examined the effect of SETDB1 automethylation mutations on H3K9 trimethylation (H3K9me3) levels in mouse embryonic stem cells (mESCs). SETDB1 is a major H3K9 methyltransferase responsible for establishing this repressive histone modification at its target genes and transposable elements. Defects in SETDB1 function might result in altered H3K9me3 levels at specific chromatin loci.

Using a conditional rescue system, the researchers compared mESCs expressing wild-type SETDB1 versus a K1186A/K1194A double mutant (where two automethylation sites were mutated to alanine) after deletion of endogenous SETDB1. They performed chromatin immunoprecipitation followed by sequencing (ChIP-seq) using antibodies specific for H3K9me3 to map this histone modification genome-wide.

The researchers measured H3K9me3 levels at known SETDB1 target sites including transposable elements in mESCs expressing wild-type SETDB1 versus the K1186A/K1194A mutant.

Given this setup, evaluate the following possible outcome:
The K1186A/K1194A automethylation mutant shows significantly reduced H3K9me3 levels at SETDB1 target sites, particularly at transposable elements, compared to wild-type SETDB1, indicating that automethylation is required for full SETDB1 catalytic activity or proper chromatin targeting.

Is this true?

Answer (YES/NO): YES